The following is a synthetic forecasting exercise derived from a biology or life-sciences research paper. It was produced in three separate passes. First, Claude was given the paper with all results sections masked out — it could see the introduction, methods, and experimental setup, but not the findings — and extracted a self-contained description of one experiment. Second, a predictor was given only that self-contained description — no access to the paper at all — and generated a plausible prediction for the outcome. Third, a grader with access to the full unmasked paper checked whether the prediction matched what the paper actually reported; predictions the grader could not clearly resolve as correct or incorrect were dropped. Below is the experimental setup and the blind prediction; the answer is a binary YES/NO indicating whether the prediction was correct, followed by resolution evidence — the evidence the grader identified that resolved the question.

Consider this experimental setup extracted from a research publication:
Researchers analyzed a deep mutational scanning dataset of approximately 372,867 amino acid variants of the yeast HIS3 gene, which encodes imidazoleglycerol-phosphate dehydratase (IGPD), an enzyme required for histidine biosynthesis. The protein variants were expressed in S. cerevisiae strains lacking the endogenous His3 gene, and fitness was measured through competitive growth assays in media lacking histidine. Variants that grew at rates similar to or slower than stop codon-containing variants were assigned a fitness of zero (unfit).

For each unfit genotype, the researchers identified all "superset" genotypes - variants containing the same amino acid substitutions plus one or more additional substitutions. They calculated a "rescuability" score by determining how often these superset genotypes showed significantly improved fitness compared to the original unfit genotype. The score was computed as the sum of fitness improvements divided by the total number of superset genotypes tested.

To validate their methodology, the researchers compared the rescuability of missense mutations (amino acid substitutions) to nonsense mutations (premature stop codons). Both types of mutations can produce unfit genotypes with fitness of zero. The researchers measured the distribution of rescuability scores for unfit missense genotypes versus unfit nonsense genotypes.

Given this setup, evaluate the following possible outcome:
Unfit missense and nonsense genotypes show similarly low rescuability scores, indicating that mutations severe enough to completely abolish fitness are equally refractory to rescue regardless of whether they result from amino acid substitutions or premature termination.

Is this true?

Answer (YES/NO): NO